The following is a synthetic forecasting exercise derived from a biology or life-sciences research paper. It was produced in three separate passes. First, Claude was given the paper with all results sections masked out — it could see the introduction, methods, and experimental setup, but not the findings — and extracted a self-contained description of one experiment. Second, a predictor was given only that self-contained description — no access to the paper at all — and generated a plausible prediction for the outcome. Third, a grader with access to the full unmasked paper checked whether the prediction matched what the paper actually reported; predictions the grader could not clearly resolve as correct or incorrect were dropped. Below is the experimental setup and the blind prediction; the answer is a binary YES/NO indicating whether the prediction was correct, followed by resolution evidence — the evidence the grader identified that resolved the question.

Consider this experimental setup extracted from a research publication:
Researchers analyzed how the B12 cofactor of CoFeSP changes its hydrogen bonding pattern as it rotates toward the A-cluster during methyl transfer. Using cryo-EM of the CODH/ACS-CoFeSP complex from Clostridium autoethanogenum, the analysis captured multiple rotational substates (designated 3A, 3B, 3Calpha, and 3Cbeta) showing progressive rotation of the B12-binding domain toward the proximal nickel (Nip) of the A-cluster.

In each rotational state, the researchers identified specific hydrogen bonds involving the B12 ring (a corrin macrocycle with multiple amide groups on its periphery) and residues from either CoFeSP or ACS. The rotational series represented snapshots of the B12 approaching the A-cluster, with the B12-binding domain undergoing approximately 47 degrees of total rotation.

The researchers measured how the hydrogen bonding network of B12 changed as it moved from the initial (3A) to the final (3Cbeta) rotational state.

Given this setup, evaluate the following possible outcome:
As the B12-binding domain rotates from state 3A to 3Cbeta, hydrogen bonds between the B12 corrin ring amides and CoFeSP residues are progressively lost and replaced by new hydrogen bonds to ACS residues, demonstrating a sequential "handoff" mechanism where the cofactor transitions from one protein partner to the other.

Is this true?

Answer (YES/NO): YES